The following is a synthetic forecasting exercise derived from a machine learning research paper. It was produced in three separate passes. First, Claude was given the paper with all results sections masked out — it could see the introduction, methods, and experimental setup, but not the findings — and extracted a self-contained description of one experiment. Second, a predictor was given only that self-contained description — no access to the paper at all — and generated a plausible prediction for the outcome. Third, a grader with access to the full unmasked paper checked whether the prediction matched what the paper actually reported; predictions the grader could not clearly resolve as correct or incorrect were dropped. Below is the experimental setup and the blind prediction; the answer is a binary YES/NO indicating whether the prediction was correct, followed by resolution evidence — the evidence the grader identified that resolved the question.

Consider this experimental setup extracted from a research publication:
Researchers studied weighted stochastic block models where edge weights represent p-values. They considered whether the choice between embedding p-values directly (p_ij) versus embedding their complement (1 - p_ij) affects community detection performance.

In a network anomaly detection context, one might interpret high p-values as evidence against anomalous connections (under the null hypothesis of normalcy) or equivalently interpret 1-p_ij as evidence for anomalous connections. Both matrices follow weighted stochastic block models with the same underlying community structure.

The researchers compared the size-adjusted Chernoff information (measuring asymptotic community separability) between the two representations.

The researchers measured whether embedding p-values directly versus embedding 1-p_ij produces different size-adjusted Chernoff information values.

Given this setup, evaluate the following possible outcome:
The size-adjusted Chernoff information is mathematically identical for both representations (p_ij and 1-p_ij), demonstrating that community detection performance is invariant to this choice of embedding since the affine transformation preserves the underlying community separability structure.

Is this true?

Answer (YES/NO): YES